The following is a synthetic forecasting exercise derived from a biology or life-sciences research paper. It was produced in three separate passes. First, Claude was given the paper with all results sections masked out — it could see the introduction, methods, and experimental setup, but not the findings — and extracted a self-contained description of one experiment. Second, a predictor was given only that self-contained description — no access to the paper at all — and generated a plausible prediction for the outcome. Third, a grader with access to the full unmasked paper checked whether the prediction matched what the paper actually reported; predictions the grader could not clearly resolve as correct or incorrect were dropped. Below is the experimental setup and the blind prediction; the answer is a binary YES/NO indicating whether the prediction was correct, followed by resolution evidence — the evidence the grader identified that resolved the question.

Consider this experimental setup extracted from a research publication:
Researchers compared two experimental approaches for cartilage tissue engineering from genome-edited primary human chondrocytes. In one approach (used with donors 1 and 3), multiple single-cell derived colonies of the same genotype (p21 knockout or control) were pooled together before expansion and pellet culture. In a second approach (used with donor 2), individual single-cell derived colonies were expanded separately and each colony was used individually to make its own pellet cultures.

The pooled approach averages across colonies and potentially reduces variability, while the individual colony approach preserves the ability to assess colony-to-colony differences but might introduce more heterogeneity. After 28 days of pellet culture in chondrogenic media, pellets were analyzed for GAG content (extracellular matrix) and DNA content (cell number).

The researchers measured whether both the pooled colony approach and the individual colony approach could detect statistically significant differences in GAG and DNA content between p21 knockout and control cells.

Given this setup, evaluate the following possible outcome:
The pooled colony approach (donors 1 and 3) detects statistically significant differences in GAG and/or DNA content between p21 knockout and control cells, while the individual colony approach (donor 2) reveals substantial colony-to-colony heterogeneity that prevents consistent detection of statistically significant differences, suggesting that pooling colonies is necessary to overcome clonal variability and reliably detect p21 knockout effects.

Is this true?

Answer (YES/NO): NO